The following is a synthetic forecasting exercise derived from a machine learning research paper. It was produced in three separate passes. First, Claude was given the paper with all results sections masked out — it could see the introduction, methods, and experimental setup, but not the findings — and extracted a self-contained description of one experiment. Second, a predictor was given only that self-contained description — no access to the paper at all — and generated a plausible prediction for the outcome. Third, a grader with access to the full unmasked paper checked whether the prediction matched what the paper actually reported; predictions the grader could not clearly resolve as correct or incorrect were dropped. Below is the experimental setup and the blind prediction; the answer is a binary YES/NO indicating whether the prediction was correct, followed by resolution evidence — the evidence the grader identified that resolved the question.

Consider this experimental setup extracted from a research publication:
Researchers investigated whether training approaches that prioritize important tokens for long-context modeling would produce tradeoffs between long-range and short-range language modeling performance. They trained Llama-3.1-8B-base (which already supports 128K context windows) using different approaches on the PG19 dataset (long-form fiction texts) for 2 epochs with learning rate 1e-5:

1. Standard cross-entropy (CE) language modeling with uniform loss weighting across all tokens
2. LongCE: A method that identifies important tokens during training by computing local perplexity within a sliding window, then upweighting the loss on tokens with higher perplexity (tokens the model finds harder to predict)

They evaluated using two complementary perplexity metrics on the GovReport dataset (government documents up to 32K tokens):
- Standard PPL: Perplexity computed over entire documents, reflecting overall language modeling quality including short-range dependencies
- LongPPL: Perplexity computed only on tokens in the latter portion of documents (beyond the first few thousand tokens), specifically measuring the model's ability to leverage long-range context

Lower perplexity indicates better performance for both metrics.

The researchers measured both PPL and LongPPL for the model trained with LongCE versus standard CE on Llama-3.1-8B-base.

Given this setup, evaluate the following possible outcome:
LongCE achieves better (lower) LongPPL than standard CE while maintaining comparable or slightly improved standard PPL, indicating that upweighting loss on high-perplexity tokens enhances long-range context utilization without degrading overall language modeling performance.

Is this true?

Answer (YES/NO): NO